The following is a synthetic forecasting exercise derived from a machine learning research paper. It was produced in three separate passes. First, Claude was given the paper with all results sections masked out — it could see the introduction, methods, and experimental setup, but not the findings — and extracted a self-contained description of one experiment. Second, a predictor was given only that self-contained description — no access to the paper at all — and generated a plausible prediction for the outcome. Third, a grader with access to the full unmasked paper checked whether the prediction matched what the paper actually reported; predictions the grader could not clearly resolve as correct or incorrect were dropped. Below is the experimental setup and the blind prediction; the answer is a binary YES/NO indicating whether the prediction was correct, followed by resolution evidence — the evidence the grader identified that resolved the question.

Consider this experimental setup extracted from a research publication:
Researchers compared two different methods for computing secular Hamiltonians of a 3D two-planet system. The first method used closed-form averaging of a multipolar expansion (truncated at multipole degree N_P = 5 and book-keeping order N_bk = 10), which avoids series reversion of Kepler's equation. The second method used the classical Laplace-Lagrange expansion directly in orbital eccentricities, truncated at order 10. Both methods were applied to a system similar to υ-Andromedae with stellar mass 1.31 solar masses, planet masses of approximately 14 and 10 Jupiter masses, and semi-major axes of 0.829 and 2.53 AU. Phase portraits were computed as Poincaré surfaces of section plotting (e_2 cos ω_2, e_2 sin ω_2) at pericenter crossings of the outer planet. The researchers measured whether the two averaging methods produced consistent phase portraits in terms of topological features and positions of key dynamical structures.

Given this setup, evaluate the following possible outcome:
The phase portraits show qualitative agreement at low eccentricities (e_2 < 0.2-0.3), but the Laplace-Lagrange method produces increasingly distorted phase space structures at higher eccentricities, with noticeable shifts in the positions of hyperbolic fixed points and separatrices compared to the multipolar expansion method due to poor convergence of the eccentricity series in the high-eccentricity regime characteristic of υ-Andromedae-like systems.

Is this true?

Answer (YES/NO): NO